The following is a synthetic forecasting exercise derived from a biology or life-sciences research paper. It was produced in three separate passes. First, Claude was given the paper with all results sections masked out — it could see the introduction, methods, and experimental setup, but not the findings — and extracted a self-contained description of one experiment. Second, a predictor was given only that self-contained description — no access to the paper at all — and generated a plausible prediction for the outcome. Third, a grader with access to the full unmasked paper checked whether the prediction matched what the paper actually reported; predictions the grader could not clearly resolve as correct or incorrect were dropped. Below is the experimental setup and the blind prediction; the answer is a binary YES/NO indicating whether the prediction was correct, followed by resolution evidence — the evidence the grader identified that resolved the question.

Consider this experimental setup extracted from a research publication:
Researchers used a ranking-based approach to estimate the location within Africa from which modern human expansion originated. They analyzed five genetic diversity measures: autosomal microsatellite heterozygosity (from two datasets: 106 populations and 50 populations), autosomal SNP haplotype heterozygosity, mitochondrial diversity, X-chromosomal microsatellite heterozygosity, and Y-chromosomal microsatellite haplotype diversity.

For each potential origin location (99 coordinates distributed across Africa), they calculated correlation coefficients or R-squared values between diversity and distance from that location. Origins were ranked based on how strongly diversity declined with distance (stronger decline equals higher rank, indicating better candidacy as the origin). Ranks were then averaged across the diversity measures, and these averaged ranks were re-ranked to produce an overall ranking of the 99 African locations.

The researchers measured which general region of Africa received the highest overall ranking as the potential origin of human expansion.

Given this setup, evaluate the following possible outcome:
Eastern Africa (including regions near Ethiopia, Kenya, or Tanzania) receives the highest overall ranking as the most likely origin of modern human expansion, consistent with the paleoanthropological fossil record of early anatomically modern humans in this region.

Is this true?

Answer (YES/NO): NO